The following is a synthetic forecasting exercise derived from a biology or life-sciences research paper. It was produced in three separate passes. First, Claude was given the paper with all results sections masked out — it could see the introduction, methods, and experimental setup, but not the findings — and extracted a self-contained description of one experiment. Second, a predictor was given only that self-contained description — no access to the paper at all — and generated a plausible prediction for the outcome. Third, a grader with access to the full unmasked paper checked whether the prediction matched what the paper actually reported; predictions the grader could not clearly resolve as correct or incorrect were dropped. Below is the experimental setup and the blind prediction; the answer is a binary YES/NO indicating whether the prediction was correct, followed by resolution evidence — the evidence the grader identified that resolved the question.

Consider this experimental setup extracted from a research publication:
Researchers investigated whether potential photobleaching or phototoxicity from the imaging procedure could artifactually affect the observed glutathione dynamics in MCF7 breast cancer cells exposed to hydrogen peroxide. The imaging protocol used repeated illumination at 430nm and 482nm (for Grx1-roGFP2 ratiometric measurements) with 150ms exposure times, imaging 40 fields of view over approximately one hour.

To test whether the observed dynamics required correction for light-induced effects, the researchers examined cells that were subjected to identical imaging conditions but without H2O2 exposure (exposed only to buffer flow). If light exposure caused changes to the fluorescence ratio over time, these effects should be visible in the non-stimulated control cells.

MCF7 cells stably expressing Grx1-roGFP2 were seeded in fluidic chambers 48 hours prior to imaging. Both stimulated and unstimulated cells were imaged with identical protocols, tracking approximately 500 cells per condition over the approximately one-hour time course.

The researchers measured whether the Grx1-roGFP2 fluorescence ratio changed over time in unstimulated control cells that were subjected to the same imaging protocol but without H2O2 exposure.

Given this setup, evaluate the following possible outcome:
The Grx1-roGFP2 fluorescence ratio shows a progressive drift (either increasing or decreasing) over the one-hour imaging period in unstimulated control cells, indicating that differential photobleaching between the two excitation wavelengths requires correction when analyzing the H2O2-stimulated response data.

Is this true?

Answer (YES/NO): YES